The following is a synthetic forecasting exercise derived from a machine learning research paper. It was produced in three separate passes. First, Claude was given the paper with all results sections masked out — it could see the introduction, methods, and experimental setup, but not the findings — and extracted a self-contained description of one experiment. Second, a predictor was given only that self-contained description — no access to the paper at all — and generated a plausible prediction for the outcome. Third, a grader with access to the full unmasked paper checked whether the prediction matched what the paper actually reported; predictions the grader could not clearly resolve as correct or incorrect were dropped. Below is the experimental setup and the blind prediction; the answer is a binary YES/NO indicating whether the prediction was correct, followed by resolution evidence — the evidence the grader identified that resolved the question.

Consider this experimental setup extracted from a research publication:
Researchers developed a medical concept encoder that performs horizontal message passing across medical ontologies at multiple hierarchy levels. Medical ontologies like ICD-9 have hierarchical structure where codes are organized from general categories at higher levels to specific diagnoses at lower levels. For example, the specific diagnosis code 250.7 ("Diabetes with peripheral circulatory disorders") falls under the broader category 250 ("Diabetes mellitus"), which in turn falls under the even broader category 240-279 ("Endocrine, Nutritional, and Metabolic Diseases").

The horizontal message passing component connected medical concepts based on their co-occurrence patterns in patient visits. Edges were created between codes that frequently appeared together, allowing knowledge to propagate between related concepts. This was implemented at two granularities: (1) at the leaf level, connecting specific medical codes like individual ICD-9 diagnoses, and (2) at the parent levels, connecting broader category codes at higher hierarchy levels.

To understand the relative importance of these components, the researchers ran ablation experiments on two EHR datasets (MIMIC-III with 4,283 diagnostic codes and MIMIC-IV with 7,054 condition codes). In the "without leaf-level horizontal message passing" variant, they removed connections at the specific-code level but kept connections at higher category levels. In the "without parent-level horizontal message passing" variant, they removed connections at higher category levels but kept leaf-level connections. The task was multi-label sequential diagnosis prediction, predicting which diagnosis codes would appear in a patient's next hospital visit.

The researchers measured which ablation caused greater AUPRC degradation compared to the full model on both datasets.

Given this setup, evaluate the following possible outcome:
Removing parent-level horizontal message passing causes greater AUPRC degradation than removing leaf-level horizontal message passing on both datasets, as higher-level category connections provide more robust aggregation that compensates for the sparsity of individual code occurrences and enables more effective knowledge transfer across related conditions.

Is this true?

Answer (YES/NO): YES